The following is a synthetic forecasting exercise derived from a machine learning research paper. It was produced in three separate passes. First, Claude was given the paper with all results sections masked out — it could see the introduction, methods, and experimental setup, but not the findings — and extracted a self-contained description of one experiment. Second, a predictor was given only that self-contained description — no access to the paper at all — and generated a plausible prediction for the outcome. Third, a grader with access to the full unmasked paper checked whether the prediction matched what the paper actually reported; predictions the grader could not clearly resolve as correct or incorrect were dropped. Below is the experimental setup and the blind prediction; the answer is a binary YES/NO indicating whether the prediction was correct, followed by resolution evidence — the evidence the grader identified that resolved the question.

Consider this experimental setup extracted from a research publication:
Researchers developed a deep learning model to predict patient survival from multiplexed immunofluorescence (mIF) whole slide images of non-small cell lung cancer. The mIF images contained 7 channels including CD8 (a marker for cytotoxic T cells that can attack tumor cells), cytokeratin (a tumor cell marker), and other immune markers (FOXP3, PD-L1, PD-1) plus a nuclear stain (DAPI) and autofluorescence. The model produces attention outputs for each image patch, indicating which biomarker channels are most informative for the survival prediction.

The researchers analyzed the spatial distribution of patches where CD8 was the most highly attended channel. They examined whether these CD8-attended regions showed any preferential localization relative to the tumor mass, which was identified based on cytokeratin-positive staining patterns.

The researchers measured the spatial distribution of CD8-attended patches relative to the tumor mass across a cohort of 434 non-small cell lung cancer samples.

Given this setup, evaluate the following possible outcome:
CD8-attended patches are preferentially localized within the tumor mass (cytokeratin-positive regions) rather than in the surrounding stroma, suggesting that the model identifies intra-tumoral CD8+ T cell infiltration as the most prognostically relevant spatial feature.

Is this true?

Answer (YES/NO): NO